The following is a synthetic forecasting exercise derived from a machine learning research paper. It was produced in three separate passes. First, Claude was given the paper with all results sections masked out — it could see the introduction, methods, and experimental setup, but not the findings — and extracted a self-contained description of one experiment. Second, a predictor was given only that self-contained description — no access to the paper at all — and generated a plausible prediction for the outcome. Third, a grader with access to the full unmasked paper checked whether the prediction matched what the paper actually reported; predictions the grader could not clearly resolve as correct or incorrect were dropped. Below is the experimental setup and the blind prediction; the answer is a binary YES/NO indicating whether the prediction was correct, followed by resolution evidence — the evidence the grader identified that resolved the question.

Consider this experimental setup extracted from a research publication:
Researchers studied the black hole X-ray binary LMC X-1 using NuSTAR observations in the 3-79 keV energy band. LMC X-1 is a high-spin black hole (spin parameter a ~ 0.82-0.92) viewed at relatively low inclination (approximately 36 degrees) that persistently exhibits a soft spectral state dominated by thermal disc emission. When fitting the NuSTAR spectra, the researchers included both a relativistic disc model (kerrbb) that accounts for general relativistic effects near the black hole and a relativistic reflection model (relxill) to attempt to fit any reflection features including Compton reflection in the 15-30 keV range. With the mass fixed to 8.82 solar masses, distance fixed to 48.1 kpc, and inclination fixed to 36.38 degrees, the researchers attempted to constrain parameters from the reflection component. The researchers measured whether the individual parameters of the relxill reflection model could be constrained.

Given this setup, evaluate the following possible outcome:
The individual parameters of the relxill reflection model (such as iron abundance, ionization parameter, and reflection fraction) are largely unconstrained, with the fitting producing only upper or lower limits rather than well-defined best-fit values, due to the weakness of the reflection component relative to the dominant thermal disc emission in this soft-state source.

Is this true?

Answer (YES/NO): NO